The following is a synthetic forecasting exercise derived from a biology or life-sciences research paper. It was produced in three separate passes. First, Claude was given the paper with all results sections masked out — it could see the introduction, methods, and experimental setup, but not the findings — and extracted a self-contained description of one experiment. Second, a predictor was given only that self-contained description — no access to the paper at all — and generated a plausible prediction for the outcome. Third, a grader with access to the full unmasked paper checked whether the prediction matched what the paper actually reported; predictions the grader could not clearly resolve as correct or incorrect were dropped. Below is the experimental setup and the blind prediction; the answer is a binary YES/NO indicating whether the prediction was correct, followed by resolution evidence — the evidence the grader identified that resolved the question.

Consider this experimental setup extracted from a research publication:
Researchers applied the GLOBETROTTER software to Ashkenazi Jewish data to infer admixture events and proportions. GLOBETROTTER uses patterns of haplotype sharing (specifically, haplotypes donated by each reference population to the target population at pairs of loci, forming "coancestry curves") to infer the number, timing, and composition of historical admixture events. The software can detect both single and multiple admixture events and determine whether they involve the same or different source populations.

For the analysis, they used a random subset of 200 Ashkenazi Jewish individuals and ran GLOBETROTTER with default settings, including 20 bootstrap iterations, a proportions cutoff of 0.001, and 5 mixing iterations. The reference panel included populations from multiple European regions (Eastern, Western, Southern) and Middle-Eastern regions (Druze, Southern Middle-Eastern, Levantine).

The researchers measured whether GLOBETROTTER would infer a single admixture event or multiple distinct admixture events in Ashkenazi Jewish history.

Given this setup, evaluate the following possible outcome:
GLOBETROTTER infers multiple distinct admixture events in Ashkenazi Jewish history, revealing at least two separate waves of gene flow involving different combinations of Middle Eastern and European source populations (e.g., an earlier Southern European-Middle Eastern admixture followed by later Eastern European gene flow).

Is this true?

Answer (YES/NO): NO